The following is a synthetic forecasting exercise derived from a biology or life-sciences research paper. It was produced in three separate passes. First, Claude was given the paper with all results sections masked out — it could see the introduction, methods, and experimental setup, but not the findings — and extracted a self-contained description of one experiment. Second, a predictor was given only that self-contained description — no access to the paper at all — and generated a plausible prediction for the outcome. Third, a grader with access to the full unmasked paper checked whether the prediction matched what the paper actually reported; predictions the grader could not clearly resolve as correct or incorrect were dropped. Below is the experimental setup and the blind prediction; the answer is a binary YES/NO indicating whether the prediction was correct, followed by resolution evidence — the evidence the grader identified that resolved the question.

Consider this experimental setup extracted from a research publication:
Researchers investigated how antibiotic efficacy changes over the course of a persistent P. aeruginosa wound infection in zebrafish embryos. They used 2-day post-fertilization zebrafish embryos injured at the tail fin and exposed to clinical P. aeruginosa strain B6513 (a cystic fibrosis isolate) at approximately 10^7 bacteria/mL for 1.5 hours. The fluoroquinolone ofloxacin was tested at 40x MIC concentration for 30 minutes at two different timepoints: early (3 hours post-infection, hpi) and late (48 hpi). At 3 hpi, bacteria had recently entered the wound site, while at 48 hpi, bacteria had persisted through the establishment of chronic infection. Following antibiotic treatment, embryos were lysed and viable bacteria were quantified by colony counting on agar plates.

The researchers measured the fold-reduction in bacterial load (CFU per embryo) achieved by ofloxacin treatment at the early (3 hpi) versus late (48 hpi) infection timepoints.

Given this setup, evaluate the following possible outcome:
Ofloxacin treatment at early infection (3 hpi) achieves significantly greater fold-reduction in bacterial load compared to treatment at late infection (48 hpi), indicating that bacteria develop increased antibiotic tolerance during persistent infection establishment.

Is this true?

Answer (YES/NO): YES